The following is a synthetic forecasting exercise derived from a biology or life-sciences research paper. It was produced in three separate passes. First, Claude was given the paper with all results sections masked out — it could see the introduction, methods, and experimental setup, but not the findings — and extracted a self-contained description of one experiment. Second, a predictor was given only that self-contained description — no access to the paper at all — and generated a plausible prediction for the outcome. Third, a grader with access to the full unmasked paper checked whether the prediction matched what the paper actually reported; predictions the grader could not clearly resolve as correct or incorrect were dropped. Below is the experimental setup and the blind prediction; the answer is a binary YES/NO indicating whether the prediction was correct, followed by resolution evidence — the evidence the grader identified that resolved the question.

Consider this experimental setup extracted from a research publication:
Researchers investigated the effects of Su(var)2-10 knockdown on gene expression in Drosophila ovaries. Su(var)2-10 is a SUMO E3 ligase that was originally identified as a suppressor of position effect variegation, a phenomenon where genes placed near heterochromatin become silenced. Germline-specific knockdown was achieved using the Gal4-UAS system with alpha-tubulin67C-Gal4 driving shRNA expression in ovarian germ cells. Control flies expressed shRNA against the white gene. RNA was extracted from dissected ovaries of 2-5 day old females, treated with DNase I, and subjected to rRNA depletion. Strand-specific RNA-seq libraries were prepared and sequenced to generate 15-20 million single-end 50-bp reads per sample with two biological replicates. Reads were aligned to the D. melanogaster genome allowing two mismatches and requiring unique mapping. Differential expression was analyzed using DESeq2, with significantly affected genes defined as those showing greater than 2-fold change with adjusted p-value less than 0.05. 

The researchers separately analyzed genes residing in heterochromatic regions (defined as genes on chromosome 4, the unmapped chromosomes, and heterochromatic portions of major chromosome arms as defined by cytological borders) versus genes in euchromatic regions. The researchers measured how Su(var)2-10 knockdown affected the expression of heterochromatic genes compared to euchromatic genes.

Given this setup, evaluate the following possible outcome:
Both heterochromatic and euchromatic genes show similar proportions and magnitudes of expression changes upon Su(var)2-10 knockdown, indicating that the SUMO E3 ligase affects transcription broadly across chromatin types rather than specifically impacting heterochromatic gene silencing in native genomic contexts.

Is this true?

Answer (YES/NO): NO